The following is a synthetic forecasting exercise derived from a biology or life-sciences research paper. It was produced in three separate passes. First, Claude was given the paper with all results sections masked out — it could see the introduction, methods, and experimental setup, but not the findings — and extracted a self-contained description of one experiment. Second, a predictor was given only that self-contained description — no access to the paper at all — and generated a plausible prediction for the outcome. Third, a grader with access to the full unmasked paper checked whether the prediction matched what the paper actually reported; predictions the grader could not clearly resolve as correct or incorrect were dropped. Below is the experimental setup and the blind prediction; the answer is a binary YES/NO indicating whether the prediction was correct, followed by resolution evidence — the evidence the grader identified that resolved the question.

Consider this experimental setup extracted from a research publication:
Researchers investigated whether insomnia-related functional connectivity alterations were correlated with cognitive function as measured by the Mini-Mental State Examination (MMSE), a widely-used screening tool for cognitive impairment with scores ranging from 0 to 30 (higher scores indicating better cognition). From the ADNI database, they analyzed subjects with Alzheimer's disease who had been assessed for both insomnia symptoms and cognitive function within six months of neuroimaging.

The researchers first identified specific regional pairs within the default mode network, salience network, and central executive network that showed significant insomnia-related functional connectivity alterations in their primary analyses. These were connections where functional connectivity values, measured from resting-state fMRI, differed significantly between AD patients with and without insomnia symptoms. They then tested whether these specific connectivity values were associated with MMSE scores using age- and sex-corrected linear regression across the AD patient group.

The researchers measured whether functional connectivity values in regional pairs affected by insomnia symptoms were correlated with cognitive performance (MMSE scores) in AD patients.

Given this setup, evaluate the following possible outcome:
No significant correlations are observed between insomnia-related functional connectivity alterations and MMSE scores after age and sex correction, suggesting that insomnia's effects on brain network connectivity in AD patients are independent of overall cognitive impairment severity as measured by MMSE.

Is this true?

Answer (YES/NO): NO